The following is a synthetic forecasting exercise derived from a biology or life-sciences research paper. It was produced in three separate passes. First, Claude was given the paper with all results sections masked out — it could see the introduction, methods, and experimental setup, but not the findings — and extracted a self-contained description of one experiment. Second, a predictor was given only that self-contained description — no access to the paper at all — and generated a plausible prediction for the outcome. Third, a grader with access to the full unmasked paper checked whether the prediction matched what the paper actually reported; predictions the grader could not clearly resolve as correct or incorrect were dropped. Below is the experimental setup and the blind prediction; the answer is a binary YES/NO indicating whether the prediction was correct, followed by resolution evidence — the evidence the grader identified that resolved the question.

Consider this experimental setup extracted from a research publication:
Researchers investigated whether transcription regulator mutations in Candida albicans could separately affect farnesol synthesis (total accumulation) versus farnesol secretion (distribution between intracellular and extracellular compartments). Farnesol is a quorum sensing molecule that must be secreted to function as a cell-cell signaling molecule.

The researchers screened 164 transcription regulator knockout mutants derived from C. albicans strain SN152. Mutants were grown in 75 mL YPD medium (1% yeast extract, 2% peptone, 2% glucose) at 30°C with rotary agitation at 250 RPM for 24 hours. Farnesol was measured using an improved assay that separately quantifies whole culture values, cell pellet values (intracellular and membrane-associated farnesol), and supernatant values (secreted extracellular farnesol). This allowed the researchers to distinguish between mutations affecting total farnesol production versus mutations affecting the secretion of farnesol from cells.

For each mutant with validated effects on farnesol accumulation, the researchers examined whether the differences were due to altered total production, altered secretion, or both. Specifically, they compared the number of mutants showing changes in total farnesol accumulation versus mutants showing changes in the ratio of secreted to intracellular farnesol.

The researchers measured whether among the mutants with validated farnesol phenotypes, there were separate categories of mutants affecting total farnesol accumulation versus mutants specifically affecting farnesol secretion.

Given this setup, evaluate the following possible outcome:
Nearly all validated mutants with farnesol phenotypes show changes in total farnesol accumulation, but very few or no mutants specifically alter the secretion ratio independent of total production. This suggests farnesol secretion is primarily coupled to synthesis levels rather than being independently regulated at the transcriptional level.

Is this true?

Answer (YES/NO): NO